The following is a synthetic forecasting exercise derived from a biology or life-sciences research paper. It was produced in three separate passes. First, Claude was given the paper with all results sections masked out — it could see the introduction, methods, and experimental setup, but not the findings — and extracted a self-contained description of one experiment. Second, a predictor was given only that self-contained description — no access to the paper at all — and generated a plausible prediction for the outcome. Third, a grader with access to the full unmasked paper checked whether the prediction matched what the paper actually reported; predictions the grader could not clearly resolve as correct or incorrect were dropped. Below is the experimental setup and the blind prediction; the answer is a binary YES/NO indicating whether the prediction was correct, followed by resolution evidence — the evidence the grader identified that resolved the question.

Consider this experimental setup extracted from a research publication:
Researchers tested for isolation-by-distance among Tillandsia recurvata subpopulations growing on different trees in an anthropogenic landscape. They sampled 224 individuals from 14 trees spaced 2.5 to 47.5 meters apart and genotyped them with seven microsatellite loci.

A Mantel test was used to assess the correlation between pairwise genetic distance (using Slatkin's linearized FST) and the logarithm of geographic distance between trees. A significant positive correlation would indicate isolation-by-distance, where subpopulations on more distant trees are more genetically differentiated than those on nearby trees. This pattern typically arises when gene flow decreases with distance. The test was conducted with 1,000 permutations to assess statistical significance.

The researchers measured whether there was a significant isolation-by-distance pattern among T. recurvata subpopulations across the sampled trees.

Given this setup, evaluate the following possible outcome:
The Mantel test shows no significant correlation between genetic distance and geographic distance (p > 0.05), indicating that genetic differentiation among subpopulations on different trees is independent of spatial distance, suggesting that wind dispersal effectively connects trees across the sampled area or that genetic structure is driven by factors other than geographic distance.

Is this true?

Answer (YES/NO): YES